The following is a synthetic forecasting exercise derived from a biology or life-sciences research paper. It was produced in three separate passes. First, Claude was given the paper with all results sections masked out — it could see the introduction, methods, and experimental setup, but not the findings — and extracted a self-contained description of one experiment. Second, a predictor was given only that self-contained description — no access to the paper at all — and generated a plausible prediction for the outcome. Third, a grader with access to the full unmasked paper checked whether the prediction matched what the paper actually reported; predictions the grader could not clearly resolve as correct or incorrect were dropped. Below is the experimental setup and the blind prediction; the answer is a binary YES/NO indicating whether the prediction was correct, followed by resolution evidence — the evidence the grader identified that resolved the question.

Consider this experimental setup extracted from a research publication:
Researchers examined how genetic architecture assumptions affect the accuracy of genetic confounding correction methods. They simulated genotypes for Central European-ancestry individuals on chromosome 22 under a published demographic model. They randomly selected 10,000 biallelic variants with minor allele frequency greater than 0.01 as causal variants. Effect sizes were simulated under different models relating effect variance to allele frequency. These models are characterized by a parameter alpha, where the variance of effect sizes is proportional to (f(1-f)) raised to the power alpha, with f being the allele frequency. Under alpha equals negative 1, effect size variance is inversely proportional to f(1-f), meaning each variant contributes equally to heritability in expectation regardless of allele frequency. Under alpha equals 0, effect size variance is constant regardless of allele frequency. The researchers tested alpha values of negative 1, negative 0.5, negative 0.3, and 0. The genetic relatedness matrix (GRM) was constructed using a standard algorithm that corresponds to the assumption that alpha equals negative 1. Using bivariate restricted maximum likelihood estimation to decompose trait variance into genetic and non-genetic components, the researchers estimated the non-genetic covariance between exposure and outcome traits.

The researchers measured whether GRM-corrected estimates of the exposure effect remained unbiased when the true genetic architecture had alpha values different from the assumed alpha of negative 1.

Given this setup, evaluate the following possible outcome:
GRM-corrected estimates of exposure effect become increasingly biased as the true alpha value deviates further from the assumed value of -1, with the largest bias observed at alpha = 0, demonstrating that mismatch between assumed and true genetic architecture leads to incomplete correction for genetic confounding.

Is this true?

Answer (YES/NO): NO